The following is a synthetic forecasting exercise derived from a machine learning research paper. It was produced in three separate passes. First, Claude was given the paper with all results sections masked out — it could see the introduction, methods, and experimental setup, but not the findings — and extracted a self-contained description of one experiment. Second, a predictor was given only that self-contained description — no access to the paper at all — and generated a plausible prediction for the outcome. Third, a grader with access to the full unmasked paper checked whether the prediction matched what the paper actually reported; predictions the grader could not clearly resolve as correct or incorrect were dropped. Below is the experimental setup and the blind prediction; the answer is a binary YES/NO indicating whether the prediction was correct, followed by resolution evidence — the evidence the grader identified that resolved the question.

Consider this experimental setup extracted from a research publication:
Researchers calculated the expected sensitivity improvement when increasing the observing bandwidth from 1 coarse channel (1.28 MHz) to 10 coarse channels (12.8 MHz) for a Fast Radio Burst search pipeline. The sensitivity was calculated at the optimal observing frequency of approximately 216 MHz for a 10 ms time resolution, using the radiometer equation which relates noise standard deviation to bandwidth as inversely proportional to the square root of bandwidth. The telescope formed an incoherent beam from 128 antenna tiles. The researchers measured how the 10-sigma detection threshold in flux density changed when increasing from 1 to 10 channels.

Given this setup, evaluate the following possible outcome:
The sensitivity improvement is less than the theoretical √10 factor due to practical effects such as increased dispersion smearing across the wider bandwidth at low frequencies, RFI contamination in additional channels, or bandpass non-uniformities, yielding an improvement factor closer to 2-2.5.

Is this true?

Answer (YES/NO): NO